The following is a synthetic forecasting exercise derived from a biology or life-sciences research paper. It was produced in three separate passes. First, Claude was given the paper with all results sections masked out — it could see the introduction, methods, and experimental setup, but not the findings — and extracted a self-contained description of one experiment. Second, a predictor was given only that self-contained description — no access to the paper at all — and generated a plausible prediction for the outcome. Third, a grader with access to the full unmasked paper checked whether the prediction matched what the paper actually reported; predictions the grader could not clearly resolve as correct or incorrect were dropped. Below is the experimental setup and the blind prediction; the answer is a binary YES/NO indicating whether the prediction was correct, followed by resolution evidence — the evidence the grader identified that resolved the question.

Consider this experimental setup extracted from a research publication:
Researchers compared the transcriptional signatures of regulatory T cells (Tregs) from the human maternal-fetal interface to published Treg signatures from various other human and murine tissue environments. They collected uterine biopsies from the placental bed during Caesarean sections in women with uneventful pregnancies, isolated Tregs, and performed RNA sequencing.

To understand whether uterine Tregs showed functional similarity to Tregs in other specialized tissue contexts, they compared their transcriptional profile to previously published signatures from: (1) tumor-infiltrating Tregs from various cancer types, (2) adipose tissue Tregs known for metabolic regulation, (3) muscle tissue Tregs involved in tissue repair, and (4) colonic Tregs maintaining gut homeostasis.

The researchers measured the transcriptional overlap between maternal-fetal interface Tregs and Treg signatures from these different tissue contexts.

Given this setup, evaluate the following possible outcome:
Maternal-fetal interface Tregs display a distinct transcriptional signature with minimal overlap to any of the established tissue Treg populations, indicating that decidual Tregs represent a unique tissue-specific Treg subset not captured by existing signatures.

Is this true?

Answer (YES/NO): NO